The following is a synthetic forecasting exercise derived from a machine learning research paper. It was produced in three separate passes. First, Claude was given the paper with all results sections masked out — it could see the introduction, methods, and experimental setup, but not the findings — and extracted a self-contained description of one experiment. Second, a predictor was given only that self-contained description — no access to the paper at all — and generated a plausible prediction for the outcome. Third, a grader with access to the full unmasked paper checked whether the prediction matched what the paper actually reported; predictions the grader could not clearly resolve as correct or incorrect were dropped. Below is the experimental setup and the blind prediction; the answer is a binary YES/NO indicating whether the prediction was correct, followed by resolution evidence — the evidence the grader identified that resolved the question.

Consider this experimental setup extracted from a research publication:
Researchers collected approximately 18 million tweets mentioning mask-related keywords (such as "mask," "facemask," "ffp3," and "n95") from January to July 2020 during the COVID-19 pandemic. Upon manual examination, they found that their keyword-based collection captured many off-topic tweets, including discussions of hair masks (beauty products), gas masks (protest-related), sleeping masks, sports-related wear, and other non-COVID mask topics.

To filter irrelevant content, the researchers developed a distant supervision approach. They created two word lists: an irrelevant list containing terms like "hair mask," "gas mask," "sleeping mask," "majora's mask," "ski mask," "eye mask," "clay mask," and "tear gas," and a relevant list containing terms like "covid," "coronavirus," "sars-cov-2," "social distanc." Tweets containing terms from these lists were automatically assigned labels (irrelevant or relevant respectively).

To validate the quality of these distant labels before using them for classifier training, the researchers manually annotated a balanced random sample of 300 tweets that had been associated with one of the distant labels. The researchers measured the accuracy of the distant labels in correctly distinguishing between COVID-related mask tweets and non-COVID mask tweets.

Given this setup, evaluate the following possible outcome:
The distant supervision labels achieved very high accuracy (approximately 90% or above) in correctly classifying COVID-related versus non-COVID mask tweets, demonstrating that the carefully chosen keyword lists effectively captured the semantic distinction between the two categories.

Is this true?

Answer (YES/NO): YES